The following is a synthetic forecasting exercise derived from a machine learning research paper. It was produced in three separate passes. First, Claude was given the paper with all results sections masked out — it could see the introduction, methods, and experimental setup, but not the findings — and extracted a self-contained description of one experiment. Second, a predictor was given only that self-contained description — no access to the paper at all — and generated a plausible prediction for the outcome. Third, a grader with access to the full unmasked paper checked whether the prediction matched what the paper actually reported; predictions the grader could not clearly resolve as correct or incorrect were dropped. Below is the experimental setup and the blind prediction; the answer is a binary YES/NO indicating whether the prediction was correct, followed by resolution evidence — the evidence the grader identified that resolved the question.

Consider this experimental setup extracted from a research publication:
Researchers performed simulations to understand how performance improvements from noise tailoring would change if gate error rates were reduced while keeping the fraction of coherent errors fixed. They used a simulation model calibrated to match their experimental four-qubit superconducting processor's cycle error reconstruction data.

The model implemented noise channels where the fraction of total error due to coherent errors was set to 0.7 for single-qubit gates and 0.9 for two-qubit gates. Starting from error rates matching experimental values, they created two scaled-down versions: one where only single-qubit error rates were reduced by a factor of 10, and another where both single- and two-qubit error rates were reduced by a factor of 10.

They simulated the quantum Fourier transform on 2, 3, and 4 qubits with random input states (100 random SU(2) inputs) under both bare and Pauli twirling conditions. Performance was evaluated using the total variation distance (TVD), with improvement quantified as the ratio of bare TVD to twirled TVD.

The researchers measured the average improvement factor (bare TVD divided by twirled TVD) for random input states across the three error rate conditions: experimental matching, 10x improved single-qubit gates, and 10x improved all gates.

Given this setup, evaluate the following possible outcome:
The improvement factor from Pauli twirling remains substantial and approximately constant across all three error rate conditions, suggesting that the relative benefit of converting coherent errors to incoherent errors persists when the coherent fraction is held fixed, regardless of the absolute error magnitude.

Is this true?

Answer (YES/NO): NO